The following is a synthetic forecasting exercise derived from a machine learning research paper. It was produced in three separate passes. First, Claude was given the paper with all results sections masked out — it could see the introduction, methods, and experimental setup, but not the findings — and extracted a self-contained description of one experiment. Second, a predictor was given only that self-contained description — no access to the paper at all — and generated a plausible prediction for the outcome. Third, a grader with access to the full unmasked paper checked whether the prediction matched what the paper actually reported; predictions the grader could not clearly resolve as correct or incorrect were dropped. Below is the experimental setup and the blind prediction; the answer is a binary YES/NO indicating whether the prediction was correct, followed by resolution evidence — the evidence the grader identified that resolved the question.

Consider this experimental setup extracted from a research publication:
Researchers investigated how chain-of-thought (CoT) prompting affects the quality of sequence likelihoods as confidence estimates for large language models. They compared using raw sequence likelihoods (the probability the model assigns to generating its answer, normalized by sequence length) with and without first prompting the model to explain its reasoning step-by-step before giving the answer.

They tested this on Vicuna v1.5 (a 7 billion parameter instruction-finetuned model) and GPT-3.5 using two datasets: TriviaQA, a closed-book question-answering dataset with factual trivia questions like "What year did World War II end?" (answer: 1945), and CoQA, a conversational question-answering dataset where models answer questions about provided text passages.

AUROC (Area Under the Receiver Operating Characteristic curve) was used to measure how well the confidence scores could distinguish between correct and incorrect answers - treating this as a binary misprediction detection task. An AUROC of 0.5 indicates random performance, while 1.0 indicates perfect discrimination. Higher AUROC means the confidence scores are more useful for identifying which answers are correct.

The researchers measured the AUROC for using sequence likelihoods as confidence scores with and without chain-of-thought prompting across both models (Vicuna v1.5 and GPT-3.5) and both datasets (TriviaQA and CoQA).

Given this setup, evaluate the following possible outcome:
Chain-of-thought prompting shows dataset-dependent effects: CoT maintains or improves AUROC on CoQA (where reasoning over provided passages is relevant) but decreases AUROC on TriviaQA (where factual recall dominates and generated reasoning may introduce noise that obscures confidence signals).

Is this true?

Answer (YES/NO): NO